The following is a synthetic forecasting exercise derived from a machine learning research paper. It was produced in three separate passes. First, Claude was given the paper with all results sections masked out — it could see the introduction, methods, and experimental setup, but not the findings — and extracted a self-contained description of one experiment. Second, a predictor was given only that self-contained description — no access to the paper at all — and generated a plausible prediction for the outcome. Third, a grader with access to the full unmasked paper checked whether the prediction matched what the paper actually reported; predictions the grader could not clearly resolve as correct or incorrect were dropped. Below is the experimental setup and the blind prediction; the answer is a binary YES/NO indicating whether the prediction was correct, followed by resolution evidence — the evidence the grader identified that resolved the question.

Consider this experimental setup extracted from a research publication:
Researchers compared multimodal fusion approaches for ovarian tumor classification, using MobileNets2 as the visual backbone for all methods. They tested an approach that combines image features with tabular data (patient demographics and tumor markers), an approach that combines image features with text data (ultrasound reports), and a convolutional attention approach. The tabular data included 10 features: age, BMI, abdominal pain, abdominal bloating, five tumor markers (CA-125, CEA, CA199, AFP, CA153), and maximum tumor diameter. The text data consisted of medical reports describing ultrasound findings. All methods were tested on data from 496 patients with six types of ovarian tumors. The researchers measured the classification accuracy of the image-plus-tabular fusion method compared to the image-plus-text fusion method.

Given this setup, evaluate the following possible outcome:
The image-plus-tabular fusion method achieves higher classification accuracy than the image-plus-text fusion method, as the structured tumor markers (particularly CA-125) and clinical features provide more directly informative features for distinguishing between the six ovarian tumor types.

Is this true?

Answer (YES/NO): NO